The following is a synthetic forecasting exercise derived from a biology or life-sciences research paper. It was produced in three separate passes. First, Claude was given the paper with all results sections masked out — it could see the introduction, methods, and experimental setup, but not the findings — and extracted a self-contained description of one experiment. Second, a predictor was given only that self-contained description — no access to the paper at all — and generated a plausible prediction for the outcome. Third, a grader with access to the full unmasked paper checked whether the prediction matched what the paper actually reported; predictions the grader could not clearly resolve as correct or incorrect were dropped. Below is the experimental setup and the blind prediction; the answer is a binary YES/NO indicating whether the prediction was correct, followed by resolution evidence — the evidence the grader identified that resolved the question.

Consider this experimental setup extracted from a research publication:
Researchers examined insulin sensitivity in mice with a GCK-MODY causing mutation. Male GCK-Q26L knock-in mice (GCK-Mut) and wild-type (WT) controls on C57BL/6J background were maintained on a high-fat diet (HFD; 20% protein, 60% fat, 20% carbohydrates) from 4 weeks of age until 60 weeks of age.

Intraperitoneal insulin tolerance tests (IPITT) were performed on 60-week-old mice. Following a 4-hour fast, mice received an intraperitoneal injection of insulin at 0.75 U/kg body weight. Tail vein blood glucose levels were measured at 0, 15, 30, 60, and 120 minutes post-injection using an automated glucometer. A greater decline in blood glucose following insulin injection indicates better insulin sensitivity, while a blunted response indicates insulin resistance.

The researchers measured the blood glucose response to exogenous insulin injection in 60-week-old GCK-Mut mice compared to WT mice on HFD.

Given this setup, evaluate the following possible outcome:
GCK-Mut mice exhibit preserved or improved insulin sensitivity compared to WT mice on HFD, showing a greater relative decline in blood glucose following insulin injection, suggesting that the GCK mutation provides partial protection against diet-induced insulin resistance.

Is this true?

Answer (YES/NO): NO